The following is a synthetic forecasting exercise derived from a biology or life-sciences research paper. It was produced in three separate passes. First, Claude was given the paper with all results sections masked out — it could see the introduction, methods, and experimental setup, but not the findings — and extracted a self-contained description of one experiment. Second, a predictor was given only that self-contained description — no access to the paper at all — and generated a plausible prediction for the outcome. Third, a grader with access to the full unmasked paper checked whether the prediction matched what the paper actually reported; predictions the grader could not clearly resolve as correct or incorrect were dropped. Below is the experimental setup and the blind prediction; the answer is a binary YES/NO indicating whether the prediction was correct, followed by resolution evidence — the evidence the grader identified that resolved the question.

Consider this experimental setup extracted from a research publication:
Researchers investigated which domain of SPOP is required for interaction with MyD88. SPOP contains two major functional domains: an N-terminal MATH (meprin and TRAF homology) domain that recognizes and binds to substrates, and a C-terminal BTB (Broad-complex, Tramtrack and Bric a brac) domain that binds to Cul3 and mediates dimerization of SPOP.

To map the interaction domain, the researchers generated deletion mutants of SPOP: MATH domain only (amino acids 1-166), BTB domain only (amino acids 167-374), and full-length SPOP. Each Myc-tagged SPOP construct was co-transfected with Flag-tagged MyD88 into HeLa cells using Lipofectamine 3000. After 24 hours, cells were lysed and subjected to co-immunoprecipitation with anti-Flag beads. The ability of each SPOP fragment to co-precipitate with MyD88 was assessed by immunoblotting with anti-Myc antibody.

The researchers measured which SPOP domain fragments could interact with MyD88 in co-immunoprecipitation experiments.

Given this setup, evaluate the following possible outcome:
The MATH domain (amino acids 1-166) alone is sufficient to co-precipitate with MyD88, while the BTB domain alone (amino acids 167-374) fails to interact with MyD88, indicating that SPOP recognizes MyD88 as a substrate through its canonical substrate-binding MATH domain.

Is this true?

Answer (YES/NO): YES